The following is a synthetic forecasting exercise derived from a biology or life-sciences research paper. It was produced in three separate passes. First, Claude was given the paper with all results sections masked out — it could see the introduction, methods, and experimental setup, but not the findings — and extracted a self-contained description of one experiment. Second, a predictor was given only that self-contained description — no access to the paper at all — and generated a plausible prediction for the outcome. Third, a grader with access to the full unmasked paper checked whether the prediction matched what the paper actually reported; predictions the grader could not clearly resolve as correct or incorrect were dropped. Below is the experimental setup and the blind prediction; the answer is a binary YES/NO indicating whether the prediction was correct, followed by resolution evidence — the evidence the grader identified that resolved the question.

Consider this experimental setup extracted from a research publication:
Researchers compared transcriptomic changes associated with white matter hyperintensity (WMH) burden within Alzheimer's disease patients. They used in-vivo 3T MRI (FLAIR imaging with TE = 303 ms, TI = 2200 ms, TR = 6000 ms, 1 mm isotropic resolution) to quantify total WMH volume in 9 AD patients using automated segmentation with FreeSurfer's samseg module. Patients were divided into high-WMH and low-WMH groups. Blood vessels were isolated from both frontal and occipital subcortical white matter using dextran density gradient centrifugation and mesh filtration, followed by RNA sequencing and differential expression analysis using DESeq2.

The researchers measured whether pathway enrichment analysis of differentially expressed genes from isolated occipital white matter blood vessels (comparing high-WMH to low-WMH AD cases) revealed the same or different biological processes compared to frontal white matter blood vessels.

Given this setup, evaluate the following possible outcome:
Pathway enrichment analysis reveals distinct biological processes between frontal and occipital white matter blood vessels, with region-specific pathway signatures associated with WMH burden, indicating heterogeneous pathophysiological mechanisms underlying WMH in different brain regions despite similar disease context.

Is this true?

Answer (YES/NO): NO